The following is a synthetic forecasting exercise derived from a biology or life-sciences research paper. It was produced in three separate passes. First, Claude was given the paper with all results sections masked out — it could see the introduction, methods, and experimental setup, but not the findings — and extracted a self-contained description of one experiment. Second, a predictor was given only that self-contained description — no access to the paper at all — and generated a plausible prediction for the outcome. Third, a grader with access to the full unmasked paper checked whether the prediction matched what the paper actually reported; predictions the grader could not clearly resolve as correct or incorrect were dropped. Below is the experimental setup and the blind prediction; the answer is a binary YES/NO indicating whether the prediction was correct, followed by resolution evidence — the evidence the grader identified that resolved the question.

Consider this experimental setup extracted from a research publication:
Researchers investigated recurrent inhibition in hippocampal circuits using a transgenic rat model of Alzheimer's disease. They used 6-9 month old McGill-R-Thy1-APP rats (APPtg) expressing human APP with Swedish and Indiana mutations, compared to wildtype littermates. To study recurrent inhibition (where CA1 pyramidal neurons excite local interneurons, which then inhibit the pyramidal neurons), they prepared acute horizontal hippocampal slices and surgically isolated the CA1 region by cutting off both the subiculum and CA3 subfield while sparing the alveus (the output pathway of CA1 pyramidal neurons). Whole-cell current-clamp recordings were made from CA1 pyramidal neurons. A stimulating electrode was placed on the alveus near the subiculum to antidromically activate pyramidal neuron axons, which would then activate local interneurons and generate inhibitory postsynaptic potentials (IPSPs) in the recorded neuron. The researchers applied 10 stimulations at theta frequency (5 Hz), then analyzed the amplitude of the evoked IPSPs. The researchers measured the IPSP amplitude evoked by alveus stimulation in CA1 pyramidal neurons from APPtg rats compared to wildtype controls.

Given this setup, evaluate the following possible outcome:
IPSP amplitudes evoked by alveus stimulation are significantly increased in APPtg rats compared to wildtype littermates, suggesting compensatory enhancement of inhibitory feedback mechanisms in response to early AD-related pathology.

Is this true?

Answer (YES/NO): NO